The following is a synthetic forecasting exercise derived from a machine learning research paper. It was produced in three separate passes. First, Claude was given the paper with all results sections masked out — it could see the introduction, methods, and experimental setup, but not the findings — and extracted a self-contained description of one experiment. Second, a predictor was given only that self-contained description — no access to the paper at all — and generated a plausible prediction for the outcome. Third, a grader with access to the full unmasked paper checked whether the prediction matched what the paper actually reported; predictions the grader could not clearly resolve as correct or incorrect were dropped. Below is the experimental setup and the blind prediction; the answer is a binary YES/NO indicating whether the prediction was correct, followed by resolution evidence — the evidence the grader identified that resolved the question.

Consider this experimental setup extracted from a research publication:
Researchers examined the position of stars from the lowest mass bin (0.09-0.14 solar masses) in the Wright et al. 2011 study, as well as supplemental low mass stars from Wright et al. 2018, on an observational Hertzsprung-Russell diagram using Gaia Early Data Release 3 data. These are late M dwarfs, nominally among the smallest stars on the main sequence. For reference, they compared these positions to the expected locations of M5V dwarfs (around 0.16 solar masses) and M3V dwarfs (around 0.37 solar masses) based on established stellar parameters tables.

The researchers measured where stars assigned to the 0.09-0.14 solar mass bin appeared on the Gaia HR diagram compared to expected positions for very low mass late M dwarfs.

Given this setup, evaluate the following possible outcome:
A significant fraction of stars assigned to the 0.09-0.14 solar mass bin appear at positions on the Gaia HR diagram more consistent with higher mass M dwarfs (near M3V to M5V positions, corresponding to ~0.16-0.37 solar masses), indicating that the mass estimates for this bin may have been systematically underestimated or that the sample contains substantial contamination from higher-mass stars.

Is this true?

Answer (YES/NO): YES